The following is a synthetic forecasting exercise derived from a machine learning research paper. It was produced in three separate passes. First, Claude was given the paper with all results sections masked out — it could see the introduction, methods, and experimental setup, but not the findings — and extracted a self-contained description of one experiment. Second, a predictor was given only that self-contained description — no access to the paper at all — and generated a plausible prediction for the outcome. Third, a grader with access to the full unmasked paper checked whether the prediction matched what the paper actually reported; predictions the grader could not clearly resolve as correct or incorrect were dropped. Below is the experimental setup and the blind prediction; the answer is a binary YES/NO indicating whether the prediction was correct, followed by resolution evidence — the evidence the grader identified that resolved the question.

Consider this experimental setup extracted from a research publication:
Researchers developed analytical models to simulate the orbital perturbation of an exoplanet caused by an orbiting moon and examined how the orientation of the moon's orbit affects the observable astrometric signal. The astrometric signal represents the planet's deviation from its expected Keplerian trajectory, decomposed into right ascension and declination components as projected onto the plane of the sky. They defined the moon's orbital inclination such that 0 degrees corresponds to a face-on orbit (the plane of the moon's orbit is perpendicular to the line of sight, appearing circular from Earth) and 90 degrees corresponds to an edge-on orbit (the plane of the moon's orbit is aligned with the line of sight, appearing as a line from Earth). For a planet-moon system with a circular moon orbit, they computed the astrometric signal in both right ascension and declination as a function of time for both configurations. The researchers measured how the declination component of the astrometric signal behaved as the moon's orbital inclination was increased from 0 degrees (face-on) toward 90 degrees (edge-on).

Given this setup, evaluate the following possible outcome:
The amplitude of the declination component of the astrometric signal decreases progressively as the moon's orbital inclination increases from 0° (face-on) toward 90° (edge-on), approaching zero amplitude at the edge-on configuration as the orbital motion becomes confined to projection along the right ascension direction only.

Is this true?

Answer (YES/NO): YES